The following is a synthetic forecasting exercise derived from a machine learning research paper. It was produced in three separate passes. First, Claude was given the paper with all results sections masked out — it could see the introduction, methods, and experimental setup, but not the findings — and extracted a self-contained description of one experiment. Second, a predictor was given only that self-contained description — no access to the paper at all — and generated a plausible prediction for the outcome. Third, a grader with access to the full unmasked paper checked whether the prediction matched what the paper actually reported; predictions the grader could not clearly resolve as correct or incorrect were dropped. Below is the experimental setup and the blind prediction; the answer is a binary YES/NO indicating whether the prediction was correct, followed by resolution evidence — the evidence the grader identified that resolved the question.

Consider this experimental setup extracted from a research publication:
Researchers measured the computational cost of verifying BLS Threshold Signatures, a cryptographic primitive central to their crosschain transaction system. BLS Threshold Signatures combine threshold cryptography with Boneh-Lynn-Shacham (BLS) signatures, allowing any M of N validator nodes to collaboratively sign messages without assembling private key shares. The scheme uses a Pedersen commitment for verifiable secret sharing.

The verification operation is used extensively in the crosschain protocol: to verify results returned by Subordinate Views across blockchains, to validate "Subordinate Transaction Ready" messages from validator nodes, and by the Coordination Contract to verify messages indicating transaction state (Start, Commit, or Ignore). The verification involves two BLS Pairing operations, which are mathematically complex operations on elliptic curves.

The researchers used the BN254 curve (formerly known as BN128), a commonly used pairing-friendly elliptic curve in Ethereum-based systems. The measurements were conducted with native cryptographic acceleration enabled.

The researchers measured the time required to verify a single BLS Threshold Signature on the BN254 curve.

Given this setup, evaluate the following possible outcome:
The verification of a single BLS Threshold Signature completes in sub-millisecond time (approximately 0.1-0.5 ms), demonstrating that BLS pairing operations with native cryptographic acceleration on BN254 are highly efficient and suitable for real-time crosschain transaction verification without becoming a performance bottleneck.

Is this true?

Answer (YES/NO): NO